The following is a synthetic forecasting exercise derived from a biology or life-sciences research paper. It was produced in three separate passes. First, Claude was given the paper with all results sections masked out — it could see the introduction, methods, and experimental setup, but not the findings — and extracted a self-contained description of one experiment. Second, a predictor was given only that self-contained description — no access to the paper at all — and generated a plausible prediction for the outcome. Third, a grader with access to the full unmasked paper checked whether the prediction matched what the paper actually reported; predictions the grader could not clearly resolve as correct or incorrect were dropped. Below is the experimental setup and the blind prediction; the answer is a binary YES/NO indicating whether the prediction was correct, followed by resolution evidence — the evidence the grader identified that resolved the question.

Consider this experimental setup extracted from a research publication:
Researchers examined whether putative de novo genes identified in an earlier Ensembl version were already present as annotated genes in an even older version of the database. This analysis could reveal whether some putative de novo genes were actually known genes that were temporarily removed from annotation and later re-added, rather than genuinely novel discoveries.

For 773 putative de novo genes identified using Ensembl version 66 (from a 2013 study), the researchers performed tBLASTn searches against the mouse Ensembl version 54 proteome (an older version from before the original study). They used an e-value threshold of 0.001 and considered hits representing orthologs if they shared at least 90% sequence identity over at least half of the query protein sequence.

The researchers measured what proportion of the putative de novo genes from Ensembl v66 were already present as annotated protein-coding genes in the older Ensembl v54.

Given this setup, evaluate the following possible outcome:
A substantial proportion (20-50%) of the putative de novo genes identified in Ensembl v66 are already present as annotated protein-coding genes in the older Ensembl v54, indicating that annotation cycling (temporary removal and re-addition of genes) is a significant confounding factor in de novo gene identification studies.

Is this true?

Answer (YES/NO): NO